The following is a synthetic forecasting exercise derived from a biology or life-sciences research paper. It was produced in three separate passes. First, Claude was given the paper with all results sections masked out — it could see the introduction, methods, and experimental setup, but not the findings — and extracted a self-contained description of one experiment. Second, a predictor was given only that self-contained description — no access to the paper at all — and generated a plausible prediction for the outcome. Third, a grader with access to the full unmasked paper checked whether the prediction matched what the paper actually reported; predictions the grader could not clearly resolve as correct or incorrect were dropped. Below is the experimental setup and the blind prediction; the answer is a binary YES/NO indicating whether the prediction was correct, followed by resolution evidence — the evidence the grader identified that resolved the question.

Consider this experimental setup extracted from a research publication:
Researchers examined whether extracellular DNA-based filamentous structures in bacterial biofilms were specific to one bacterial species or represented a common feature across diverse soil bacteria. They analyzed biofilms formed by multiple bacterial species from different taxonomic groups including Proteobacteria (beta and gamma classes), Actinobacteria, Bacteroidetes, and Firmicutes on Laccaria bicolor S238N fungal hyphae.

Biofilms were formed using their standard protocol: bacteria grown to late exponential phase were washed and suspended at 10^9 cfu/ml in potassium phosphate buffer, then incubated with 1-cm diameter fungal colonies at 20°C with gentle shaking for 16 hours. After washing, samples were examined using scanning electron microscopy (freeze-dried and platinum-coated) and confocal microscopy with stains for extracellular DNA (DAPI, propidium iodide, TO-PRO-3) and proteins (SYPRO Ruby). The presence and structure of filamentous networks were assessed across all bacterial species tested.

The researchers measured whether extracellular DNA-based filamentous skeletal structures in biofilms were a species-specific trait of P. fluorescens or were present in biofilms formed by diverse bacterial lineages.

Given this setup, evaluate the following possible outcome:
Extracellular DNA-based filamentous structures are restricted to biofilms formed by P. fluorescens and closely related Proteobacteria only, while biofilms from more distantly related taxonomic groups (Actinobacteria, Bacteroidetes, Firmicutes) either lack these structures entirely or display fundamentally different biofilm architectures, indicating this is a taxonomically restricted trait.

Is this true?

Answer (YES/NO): NO